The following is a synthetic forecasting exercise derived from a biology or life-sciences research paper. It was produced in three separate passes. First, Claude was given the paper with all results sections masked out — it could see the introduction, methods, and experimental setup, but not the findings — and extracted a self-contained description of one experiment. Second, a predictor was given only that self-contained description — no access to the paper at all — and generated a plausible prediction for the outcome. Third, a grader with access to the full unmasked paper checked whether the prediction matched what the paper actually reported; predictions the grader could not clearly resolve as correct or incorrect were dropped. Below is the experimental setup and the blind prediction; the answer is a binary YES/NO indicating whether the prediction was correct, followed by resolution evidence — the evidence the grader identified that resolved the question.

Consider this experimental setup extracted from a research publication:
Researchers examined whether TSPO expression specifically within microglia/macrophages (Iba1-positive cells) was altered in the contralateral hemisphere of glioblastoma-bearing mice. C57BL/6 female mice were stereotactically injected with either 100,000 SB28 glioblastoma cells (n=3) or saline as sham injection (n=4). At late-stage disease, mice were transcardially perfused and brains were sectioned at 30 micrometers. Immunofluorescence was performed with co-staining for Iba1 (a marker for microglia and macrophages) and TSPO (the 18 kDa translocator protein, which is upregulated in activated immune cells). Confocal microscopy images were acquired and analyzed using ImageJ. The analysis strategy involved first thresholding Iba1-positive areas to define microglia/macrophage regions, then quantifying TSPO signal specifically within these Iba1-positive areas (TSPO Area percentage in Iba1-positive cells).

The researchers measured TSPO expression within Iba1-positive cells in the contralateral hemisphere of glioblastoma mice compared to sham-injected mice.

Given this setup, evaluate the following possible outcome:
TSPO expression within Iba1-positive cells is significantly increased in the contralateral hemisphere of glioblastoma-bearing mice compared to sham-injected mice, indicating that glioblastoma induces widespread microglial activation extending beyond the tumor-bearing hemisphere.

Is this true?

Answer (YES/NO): YES